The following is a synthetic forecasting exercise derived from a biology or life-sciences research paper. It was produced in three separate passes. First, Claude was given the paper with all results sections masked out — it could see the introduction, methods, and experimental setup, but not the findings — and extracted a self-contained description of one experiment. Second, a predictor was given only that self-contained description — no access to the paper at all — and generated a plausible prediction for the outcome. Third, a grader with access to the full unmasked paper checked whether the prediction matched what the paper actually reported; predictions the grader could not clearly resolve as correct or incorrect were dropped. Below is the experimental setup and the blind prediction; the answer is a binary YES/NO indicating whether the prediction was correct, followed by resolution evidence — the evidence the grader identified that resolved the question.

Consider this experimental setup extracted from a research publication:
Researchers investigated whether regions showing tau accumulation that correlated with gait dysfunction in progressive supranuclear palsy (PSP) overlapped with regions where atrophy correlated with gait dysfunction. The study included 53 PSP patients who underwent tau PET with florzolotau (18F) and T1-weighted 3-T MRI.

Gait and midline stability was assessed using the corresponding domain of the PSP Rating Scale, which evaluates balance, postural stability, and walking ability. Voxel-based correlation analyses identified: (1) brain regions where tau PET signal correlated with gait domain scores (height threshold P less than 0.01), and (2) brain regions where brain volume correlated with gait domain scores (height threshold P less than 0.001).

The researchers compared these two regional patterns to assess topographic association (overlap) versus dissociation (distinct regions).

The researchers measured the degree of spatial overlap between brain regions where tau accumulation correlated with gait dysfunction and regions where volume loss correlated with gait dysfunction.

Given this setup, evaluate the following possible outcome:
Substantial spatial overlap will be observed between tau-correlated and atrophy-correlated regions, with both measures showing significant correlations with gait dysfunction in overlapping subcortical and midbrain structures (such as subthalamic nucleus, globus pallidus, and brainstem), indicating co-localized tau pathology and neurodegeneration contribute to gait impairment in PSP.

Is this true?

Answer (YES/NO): NO